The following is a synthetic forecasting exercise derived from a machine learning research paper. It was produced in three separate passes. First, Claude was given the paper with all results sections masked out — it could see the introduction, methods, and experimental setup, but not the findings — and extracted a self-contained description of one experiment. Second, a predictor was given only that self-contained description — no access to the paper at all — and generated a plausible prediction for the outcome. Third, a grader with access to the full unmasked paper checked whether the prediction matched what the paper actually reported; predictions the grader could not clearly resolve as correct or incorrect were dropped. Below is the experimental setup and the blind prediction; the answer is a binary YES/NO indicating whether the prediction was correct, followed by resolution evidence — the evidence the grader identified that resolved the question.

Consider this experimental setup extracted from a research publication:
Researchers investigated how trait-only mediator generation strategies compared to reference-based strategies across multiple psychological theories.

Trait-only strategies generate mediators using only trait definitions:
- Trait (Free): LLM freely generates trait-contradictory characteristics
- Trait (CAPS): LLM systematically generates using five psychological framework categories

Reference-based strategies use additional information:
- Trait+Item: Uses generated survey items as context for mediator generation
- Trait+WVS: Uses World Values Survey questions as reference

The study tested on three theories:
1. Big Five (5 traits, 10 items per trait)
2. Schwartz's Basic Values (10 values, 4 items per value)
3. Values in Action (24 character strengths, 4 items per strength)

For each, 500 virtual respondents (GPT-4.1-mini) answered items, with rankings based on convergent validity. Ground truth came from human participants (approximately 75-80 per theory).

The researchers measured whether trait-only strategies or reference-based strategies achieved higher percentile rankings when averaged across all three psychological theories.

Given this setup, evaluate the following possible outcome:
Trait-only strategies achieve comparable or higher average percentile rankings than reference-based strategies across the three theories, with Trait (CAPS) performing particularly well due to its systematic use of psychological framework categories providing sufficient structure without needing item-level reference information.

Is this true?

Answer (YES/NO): NO